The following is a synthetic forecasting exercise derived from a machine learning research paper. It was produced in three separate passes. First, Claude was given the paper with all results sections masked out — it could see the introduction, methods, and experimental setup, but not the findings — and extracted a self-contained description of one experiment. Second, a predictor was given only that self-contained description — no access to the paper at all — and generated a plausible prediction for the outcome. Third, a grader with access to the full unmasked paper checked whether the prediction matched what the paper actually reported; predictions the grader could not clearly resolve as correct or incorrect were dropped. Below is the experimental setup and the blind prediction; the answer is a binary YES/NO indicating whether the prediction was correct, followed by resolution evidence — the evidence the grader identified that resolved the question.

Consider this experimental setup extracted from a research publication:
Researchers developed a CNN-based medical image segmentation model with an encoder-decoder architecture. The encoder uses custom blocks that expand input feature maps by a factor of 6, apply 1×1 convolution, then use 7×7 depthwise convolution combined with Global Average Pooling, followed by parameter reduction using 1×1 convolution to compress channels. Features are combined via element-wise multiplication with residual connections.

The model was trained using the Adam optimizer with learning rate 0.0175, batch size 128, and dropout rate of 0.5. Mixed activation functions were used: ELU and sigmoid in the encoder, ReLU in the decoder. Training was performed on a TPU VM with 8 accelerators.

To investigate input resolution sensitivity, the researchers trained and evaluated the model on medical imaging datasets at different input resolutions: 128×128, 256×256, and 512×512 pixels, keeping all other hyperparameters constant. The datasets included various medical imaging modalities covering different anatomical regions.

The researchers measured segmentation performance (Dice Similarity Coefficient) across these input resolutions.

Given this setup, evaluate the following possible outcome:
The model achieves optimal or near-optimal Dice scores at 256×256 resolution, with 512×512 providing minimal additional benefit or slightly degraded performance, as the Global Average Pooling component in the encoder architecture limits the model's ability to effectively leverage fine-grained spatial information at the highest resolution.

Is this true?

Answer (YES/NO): NO